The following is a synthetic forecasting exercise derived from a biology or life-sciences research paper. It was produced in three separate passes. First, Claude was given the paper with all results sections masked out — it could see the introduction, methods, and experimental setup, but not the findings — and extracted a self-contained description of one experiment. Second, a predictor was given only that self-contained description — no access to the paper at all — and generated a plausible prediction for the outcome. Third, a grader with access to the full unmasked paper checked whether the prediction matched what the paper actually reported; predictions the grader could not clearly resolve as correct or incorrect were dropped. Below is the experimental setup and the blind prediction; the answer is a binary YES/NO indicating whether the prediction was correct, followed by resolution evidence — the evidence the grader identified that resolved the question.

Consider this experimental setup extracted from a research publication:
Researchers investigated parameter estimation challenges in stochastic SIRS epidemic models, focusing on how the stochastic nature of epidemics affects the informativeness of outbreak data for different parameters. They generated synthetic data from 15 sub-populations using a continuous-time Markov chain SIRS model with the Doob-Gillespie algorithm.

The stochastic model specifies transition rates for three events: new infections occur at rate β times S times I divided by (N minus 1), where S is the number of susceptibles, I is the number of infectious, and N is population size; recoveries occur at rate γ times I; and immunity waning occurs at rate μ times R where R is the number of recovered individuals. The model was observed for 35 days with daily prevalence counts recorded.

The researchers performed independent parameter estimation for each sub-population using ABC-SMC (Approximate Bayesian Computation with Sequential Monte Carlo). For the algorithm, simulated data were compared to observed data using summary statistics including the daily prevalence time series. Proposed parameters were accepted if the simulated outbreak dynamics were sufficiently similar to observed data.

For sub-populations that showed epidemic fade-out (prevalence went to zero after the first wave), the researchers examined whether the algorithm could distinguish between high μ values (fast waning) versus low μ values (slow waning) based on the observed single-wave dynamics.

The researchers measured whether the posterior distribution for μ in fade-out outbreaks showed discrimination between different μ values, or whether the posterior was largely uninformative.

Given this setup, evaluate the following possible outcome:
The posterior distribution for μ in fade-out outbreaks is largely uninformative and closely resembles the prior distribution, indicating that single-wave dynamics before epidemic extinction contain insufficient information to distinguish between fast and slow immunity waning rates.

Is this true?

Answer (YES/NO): NO